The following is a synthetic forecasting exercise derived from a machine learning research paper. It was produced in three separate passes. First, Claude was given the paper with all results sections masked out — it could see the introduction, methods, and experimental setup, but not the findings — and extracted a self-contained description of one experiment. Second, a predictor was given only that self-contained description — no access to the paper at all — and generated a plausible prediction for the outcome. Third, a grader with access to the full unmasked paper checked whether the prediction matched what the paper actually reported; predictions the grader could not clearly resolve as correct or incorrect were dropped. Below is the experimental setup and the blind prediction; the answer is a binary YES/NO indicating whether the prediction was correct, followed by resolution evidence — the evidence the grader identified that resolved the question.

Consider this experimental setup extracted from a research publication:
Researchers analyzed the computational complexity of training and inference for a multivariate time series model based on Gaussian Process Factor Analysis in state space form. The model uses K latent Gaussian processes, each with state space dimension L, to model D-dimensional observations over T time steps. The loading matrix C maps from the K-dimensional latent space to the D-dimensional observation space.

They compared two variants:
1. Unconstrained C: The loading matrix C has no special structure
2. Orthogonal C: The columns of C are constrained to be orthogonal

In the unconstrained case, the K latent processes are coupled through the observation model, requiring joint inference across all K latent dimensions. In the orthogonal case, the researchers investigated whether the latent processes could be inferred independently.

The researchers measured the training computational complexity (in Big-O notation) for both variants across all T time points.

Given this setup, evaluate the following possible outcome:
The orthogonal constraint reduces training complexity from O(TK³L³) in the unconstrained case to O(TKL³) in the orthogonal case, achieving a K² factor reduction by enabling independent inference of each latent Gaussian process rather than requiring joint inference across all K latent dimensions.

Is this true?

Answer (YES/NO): NO